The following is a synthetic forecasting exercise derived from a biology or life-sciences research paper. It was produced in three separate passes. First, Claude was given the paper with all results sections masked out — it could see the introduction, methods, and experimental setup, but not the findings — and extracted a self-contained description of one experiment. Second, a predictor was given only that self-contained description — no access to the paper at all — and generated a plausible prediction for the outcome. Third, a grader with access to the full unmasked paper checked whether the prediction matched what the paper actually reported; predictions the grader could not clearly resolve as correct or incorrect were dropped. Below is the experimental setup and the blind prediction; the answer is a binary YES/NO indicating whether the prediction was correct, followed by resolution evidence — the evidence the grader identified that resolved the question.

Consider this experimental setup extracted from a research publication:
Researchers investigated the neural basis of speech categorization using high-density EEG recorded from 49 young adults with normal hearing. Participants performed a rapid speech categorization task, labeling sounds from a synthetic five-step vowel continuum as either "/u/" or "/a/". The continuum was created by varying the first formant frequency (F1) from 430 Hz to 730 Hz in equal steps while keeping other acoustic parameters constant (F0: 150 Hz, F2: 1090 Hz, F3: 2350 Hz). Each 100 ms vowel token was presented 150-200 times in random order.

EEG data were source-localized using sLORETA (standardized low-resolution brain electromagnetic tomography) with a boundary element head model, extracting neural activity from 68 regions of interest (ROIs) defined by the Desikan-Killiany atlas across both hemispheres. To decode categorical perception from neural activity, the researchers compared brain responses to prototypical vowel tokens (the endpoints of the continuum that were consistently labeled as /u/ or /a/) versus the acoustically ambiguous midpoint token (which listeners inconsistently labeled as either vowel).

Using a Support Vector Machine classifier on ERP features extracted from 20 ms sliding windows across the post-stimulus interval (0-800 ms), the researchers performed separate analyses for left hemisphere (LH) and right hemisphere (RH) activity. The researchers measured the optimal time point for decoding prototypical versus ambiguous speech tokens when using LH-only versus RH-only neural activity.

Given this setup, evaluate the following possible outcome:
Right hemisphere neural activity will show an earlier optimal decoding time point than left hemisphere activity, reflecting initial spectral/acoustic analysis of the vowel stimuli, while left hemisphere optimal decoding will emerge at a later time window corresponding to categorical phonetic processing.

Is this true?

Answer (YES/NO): NO